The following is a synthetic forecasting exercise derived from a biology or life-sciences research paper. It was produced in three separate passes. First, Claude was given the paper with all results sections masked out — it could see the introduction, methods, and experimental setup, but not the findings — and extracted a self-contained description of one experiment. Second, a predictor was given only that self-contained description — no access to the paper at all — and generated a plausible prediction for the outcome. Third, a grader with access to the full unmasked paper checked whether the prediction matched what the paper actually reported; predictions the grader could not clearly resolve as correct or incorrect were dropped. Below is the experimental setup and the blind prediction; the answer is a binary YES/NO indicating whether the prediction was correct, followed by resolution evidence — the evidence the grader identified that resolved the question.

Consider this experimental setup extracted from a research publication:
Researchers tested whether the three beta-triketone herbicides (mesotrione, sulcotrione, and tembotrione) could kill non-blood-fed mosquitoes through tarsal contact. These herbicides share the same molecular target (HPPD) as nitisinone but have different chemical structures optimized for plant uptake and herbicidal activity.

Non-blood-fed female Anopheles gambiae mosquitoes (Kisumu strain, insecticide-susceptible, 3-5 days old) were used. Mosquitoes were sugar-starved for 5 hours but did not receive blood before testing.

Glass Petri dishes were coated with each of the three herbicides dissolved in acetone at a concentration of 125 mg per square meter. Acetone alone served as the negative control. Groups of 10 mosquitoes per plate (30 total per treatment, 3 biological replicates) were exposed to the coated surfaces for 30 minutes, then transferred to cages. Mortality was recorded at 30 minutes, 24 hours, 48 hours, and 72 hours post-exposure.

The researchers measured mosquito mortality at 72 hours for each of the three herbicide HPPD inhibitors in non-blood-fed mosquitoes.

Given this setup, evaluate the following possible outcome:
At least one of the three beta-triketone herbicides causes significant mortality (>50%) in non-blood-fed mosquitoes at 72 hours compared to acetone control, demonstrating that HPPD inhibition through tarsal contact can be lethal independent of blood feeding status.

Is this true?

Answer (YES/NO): NO